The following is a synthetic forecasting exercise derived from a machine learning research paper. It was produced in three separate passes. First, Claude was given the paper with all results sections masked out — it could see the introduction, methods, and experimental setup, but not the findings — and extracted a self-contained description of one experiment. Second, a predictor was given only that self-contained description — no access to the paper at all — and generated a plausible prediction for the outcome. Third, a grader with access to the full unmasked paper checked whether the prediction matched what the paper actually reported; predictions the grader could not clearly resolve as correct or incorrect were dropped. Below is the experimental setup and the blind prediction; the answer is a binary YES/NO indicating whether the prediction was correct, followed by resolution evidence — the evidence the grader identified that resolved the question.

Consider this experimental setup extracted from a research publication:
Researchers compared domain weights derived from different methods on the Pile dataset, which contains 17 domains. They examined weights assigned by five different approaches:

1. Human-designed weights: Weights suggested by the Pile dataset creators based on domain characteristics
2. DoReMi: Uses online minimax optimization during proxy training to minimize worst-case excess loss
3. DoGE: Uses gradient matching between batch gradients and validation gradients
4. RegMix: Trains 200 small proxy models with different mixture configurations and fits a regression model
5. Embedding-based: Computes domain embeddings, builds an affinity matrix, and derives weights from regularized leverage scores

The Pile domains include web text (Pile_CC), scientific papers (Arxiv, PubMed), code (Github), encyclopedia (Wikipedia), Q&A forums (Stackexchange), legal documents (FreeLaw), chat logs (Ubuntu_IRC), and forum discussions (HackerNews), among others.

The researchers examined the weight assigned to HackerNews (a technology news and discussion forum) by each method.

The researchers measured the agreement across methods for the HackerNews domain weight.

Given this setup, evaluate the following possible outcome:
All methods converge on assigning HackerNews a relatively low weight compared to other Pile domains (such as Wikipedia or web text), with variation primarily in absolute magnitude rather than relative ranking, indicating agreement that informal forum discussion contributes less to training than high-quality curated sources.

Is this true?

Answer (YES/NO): NO